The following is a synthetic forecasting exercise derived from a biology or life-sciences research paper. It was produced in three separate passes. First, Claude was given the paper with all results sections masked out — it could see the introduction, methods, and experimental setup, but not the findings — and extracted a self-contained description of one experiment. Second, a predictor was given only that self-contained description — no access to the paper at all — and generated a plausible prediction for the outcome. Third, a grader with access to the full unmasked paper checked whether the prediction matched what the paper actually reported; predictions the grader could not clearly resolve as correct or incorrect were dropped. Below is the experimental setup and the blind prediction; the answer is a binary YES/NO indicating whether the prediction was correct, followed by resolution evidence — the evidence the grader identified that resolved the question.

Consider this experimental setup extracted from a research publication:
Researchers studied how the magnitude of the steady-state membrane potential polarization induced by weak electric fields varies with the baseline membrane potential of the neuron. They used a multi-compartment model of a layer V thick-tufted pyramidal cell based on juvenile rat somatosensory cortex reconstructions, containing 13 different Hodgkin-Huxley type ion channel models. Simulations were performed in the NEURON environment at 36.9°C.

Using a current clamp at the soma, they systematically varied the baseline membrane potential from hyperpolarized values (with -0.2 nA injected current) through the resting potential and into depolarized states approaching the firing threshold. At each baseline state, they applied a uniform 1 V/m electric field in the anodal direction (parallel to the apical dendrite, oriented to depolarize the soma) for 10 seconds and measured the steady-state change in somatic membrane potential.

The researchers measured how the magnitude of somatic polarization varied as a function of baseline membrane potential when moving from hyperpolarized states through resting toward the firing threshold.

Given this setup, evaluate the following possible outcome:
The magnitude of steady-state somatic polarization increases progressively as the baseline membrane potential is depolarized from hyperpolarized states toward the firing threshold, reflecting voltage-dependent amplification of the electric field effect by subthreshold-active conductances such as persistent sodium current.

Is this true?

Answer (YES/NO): NO